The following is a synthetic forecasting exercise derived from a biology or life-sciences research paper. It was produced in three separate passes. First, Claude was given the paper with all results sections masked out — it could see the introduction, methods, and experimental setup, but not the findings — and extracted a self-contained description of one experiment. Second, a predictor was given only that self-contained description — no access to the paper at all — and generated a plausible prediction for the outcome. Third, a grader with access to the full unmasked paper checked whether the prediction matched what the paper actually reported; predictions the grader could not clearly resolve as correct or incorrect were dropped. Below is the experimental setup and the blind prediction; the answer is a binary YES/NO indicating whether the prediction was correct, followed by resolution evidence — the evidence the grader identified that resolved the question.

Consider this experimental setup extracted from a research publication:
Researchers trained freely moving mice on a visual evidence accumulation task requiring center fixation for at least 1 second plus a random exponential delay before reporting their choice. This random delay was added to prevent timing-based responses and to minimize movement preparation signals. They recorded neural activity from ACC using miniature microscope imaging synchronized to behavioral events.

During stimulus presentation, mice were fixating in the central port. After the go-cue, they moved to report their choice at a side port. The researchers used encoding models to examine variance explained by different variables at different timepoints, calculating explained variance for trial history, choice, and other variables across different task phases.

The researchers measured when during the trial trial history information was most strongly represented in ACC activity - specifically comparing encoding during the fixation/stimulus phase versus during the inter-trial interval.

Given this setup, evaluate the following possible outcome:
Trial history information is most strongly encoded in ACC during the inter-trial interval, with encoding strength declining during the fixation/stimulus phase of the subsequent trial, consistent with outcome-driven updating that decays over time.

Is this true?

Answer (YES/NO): YES